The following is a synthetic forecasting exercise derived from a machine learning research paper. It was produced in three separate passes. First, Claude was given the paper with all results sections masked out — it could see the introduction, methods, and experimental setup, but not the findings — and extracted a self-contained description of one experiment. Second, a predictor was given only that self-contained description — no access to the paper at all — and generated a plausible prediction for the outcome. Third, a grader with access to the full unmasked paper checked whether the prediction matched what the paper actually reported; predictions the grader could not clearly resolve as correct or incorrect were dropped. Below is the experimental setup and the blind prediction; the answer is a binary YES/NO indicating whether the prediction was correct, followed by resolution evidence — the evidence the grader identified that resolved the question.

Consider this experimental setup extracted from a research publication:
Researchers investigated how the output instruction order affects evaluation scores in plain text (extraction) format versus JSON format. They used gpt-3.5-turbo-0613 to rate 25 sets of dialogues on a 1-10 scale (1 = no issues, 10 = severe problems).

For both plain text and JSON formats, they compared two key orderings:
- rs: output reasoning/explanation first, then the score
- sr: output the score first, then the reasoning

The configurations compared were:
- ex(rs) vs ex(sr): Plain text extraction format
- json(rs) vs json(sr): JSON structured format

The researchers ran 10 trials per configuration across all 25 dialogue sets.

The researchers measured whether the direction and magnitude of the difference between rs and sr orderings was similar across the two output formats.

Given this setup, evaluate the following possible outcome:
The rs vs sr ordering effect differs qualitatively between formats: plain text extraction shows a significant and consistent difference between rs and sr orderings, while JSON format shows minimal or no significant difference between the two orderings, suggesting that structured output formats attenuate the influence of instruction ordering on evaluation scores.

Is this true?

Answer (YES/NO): NO